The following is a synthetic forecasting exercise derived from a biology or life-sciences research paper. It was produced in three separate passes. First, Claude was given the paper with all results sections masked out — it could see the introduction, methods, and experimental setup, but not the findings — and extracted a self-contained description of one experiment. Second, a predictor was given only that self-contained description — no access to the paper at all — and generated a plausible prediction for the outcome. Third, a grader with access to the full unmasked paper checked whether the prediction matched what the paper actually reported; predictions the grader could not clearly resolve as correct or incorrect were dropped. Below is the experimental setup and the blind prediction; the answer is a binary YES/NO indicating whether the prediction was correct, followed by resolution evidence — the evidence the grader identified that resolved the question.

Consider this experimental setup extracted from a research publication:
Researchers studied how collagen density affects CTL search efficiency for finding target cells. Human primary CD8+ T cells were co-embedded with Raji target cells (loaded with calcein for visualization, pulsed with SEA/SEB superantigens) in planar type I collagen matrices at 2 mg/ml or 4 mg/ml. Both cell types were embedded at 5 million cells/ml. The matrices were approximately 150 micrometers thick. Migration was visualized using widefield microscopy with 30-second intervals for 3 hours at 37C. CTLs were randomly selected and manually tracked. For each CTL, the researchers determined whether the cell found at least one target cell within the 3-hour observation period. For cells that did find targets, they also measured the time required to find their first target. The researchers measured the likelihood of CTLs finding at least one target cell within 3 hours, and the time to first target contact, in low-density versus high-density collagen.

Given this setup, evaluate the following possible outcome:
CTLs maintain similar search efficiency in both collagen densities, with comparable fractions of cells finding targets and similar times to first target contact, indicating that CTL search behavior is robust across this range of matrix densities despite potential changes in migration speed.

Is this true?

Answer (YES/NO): NO